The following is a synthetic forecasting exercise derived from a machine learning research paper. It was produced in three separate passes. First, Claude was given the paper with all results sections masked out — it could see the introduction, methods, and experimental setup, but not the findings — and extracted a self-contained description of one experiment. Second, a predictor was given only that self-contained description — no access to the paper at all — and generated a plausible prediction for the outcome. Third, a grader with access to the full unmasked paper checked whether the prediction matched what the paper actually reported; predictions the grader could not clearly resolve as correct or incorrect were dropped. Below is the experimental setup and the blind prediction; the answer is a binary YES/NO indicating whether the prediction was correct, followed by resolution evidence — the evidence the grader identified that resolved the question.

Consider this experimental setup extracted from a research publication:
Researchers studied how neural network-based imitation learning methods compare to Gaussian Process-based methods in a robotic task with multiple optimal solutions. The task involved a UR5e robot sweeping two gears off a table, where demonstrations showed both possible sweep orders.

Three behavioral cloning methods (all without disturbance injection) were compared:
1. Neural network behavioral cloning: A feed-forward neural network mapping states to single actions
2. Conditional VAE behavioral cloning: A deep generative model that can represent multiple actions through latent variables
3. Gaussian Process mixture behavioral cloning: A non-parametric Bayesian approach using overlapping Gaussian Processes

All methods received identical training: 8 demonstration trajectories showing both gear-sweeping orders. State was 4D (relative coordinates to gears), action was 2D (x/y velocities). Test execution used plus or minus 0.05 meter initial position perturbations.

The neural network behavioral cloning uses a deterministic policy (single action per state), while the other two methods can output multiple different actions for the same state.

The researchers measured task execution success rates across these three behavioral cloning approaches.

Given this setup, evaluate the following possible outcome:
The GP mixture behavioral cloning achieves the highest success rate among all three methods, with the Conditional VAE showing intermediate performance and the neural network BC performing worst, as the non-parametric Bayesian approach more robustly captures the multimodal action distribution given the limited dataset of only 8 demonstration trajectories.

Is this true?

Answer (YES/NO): NO